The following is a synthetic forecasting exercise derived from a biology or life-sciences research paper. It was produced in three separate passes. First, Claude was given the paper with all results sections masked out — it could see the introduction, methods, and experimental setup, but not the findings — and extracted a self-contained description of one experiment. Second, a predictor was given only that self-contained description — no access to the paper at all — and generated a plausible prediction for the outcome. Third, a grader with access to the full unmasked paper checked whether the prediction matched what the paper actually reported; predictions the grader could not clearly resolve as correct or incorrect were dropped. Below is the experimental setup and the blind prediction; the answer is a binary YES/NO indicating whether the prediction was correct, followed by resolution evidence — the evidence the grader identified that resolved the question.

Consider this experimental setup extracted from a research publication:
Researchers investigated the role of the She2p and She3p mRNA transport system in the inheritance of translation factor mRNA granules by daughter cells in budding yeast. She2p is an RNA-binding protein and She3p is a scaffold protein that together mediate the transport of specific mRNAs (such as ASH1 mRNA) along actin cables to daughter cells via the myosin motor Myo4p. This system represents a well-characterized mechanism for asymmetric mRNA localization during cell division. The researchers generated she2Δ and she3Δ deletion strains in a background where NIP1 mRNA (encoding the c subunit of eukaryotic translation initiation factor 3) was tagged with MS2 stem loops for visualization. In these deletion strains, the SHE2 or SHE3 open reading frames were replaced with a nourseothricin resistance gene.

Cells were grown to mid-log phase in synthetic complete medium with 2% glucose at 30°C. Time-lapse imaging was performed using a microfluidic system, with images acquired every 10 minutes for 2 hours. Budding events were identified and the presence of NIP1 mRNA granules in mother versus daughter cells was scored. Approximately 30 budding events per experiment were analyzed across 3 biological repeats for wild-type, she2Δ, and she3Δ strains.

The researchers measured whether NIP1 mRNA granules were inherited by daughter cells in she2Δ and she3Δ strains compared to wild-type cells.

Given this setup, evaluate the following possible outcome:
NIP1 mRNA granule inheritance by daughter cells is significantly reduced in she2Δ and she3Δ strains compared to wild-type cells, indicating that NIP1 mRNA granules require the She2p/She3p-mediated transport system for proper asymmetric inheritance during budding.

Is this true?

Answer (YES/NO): YES